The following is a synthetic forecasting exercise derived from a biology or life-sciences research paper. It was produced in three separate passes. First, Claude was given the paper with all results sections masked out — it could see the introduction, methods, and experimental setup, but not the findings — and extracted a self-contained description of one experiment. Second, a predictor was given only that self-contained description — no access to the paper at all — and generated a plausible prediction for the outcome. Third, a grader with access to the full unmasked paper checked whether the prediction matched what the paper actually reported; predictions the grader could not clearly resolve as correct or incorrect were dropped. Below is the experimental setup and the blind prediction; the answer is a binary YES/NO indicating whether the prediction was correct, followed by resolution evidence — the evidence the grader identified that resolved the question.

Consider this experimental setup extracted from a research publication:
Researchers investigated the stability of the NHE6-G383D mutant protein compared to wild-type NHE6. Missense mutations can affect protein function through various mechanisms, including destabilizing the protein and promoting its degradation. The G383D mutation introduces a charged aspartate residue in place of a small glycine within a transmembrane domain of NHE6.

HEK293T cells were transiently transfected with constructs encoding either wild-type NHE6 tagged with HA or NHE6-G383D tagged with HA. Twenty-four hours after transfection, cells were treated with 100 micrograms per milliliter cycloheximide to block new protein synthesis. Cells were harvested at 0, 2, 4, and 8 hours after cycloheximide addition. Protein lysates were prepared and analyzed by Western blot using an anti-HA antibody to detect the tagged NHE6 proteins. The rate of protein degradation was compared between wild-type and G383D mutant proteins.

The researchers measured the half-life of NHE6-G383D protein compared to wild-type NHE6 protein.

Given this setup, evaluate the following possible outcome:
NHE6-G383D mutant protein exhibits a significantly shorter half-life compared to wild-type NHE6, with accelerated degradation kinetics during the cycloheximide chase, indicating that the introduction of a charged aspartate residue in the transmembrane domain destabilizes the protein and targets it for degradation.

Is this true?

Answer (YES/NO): YES